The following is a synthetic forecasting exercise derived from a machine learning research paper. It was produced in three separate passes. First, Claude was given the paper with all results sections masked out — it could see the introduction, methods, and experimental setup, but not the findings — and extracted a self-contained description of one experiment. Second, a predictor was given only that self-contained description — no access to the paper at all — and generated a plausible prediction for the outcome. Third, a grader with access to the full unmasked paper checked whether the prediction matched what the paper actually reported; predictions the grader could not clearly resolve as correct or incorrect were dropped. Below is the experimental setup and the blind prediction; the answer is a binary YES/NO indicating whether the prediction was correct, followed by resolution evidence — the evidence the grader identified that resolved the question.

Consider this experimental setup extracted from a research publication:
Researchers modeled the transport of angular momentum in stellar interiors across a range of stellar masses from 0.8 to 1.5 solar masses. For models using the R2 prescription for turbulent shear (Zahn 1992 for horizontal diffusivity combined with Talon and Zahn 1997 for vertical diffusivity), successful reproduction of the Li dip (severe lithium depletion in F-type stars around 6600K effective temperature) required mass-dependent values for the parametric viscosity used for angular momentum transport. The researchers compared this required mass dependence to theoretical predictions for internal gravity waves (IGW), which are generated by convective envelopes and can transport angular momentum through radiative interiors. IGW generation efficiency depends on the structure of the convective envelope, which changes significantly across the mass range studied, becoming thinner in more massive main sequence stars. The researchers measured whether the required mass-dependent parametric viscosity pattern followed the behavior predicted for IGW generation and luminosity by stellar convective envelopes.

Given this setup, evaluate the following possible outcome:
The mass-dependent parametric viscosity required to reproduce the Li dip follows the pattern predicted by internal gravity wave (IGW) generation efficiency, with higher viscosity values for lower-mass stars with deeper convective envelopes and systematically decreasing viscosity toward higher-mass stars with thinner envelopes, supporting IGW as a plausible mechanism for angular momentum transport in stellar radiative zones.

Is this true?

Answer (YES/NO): YES